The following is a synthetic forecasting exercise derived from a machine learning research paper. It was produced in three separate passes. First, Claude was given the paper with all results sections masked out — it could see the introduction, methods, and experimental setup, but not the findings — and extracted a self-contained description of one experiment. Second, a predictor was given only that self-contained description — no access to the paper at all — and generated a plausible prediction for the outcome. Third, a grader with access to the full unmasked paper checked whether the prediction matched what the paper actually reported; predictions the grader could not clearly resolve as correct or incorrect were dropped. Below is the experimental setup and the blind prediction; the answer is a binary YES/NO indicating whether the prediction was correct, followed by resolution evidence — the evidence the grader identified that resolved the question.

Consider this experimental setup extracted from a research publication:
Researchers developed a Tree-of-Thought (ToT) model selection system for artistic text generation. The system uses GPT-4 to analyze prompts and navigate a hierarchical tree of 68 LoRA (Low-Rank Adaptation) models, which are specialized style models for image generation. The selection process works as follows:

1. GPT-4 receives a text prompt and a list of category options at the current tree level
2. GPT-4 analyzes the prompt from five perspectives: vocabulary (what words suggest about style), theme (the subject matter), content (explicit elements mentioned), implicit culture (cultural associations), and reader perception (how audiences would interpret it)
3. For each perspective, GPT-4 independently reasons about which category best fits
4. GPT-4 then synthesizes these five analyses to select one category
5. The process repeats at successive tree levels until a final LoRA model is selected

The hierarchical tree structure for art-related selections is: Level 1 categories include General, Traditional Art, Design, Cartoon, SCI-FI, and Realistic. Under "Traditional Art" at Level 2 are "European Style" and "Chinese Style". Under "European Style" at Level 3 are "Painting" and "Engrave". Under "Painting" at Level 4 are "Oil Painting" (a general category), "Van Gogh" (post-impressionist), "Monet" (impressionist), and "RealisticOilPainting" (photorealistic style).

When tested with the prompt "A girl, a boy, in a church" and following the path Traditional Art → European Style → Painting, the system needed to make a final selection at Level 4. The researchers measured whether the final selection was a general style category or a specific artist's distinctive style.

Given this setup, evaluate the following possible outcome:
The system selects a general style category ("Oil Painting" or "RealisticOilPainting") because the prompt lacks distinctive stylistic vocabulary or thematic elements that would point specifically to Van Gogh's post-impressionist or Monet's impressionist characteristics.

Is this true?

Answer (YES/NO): YES